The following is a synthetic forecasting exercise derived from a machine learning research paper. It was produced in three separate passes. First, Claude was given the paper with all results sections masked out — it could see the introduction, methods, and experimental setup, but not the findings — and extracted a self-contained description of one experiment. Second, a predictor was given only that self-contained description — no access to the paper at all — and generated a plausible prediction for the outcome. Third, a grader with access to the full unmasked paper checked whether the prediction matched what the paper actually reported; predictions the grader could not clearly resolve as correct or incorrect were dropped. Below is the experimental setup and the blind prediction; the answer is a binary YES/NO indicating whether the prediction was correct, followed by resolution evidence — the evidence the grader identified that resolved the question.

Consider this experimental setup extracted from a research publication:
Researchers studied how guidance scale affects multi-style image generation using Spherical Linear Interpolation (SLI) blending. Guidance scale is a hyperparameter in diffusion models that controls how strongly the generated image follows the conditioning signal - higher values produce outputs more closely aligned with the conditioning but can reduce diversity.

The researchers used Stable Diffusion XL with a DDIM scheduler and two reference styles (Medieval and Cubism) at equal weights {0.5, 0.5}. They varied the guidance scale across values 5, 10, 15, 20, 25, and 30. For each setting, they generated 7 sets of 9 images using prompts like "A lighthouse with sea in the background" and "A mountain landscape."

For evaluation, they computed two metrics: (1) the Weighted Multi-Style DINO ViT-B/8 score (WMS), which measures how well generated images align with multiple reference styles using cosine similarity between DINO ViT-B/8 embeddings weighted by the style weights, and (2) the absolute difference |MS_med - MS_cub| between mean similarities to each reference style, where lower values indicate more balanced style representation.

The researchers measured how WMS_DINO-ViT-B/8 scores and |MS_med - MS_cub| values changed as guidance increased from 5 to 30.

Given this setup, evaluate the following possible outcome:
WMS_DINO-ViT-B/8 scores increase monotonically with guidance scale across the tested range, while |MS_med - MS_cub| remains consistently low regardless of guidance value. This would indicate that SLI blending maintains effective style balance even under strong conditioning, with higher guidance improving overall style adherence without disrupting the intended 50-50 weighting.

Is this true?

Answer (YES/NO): NO